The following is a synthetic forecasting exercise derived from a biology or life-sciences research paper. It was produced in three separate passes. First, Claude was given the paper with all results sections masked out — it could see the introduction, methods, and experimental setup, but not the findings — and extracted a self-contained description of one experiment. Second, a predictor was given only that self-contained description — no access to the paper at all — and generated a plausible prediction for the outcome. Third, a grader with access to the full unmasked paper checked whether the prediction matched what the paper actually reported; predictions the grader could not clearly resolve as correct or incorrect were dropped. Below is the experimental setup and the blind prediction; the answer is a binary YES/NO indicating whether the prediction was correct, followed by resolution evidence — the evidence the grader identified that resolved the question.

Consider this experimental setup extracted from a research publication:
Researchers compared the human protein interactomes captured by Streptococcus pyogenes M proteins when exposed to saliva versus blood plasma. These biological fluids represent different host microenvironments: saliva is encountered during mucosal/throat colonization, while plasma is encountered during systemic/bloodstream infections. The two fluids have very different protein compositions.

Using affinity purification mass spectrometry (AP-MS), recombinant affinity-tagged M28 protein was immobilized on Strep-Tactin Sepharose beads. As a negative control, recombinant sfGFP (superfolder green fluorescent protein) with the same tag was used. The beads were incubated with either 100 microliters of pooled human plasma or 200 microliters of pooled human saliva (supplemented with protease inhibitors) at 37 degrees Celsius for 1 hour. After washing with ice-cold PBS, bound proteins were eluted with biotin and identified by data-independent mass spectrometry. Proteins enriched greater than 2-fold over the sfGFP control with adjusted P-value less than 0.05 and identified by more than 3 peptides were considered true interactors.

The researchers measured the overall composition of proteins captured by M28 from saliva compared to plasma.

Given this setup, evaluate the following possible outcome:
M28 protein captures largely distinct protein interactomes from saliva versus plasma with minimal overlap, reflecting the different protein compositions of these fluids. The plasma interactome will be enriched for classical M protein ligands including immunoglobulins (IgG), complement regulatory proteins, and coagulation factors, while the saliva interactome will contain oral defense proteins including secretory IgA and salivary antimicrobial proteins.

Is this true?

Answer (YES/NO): NO